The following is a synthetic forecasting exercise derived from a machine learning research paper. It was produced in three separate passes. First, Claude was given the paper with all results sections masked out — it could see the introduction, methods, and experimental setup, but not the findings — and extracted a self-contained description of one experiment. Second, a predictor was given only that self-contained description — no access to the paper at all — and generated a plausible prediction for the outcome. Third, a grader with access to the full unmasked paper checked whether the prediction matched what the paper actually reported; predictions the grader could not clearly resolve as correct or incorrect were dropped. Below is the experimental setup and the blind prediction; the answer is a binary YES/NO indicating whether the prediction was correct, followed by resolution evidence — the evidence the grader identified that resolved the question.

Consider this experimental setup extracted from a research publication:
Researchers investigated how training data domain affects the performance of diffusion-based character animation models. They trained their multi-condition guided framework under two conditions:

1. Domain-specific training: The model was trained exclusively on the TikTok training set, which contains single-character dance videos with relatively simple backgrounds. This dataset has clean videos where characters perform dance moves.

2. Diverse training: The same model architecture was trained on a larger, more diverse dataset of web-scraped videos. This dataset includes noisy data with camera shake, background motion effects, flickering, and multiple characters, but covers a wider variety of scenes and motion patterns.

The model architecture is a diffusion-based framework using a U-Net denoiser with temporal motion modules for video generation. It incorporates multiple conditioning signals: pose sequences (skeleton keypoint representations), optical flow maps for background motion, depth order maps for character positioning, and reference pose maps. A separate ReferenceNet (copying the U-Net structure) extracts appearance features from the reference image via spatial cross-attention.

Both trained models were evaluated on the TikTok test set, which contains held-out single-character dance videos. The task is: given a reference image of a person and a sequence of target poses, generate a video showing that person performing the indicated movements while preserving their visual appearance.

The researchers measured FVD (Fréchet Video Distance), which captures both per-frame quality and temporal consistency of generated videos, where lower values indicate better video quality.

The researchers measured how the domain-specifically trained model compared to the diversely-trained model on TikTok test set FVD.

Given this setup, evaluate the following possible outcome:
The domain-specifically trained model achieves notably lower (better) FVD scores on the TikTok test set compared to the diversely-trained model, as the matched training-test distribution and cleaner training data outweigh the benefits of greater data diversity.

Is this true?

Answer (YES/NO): NO